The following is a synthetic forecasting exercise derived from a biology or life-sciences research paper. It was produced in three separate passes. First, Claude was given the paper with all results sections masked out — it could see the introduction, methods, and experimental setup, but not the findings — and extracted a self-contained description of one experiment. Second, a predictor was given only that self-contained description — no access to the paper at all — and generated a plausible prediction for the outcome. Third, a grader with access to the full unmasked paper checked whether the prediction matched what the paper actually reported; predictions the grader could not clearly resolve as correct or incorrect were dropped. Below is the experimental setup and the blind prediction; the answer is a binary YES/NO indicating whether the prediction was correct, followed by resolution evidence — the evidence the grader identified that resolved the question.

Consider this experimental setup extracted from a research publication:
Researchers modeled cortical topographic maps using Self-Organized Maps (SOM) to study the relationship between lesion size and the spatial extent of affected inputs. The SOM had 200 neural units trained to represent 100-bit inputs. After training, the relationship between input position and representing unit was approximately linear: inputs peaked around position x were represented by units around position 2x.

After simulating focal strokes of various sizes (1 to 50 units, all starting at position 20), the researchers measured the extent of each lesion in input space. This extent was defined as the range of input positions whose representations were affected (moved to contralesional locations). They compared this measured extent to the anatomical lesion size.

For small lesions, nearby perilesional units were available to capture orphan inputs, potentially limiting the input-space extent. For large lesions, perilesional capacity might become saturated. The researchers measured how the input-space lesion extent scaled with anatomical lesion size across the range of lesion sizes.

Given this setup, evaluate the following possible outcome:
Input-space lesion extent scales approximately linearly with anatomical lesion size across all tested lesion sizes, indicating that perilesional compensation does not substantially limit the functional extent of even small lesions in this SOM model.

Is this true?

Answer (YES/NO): NO